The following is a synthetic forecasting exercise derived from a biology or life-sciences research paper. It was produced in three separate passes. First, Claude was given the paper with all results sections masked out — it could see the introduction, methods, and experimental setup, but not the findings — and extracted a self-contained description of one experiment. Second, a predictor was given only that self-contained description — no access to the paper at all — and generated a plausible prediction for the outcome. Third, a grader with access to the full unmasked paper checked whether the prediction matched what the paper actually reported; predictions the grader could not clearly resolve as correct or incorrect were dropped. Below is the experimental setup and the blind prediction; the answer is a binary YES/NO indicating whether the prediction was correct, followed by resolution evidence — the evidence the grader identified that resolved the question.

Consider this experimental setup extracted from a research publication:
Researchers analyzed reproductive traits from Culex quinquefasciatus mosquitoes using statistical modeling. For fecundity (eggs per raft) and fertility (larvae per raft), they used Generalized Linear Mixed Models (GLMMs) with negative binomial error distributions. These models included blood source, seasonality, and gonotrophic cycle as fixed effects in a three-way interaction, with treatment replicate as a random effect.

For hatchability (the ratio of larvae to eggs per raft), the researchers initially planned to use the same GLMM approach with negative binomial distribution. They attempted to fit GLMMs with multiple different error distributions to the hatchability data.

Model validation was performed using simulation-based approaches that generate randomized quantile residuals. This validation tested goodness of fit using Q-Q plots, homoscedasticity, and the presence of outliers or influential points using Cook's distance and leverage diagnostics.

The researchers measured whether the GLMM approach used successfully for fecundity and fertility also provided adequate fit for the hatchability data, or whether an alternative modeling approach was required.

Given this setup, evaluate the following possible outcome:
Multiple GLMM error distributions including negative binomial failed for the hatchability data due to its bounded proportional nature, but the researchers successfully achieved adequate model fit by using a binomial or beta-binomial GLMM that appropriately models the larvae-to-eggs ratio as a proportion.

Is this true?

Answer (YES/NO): NO